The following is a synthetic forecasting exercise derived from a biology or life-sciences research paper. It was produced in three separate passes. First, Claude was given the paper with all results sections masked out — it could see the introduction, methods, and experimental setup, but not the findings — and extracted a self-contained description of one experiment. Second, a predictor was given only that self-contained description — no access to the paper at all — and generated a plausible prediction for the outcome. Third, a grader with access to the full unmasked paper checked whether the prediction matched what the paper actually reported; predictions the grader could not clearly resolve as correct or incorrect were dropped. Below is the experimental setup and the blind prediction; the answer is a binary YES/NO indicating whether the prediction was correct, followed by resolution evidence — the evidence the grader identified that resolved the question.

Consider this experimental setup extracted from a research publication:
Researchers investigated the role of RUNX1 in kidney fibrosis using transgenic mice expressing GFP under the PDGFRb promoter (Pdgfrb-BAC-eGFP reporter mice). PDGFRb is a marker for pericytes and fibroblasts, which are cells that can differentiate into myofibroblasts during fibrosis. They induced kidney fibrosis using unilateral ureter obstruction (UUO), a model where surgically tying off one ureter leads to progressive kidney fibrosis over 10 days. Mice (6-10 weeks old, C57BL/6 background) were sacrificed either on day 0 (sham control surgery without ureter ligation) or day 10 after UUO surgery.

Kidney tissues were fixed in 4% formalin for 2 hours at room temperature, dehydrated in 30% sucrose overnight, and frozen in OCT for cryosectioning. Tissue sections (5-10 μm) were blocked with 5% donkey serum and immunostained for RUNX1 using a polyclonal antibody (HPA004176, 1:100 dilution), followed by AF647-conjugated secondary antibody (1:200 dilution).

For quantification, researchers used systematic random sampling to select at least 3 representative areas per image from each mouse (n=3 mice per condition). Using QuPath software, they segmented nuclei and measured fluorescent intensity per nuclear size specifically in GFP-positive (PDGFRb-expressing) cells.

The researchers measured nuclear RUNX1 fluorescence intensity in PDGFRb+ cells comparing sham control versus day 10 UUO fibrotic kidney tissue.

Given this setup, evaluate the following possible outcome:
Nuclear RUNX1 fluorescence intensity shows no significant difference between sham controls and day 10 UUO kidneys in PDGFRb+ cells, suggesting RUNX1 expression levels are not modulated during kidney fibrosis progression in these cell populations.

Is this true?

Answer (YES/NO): NO